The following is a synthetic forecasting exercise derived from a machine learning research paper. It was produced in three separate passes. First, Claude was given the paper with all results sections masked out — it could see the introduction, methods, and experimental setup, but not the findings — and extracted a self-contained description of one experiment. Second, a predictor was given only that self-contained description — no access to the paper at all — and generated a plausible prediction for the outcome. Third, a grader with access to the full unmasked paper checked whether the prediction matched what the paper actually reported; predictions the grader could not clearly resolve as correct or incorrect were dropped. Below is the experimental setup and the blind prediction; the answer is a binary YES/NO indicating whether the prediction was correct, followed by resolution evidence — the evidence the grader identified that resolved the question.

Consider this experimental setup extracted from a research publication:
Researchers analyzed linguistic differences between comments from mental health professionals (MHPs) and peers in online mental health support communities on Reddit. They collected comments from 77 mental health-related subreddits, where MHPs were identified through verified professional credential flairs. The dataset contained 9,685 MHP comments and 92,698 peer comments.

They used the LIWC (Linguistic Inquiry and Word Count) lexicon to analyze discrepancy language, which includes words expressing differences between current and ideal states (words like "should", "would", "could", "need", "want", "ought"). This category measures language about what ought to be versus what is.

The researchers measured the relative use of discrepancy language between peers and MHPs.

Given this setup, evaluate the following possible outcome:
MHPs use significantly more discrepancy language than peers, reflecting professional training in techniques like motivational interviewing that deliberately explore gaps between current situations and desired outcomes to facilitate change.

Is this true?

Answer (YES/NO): YES